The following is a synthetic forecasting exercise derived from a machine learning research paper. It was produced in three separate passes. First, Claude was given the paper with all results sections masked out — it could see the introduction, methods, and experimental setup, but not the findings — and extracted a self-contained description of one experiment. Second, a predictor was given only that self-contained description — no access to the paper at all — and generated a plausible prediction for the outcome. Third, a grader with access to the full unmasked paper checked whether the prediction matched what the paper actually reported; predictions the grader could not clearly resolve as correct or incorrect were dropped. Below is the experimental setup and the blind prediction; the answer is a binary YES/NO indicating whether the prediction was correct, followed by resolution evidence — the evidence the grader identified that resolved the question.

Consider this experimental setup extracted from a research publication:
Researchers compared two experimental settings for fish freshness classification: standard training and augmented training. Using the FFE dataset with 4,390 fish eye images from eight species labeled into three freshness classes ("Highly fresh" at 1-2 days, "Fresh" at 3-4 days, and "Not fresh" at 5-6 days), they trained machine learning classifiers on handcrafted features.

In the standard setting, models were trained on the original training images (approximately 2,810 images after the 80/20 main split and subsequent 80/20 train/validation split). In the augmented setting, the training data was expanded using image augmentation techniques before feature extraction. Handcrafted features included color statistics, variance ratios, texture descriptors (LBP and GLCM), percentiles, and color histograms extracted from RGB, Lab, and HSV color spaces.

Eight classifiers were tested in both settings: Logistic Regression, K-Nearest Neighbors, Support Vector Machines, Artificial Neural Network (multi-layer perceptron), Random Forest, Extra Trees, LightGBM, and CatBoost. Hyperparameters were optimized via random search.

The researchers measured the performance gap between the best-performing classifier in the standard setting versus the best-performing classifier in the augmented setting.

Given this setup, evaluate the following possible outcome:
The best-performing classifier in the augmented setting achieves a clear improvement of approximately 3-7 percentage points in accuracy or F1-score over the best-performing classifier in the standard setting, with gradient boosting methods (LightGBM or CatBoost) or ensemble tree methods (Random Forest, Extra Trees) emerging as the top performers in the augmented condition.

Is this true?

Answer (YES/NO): NO